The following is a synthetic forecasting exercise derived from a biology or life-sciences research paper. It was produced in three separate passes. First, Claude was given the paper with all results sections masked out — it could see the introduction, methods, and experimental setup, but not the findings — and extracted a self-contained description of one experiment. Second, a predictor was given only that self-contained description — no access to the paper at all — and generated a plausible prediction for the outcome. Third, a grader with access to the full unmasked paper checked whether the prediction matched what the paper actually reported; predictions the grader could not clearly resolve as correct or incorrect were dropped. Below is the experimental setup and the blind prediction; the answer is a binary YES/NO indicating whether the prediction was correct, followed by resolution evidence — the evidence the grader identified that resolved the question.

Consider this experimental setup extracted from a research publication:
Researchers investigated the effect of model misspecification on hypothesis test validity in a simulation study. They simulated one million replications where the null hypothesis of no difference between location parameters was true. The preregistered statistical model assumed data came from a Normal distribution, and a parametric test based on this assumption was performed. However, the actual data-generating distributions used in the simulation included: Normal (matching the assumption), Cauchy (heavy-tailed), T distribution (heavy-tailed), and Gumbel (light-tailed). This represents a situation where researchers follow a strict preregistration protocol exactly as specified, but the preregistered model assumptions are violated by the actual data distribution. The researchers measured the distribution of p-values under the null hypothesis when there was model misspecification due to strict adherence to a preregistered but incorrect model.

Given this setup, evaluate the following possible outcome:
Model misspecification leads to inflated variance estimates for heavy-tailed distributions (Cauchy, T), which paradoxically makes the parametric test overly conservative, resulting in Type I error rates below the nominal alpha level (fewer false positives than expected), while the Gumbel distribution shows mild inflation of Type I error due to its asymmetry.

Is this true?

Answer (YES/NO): NO